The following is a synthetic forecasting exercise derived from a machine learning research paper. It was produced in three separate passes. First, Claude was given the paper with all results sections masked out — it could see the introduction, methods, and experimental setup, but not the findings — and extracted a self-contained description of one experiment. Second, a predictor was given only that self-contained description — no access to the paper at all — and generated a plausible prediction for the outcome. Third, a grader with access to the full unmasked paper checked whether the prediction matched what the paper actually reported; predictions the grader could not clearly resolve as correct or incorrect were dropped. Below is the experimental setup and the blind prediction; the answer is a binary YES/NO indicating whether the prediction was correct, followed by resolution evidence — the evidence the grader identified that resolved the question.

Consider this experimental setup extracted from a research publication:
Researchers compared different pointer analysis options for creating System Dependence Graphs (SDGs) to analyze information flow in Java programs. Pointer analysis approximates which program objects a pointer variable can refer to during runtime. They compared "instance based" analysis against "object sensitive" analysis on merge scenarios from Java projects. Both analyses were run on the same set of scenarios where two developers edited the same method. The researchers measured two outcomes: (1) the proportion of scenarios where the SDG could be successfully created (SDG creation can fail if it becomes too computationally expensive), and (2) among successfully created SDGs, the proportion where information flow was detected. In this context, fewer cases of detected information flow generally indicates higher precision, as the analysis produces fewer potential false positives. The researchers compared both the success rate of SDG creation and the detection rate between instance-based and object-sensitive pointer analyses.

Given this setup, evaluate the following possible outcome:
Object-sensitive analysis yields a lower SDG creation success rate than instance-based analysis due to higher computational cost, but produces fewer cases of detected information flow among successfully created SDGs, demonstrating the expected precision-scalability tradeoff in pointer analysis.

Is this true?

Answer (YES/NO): YES